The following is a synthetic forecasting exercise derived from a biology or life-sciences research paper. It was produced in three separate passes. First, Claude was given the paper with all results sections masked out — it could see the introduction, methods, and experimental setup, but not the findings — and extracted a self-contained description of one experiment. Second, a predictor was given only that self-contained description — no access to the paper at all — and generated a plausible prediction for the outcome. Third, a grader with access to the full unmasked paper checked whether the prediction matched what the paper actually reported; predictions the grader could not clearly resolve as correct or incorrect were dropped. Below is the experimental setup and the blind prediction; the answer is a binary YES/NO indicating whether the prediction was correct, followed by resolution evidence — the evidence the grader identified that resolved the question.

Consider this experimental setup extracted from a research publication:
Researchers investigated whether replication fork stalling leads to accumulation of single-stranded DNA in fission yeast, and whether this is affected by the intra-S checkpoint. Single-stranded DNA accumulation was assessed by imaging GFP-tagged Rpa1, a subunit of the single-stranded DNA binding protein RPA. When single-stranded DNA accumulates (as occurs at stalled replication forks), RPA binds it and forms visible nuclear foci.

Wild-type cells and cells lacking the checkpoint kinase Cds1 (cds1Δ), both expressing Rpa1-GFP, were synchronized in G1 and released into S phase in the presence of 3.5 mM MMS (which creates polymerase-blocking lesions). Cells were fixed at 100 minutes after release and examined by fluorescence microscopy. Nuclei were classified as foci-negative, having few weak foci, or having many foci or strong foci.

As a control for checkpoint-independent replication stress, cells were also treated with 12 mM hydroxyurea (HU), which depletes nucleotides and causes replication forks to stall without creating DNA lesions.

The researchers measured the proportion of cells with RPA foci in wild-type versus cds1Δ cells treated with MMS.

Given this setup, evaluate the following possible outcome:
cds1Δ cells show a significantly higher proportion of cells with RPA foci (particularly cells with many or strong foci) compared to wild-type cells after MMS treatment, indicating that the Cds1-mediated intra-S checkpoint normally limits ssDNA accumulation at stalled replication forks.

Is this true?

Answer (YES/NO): YES